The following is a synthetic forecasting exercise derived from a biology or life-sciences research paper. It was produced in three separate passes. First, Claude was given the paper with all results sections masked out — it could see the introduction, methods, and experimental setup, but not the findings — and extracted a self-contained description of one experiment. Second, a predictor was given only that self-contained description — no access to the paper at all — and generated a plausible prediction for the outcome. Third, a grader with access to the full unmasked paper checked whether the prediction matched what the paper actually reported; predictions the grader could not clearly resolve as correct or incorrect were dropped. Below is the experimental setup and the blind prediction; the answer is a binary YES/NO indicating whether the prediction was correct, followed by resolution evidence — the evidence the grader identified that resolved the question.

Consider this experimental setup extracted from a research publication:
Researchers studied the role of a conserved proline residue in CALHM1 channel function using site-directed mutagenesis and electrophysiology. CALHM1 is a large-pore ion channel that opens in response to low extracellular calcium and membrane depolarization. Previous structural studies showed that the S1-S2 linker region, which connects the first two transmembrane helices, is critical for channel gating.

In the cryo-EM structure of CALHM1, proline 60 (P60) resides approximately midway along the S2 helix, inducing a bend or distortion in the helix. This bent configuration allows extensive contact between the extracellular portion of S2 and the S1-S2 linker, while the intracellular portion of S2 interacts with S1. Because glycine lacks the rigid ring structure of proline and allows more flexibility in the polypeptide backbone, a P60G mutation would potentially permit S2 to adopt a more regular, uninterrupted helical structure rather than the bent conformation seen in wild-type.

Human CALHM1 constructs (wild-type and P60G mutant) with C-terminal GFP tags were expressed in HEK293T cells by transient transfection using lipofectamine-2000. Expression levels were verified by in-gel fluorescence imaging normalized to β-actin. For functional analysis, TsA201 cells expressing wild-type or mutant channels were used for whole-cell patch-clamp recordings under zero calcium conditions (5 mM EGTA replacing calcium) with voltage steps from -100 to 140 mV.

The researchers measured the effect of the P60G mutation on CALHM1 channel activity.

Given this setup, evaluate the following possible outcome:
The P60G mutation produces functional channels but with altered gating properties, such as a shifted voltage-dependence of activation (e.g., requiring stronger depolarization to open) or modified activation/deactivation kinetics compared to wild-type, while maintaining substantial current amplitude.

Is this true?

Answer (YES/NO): NO